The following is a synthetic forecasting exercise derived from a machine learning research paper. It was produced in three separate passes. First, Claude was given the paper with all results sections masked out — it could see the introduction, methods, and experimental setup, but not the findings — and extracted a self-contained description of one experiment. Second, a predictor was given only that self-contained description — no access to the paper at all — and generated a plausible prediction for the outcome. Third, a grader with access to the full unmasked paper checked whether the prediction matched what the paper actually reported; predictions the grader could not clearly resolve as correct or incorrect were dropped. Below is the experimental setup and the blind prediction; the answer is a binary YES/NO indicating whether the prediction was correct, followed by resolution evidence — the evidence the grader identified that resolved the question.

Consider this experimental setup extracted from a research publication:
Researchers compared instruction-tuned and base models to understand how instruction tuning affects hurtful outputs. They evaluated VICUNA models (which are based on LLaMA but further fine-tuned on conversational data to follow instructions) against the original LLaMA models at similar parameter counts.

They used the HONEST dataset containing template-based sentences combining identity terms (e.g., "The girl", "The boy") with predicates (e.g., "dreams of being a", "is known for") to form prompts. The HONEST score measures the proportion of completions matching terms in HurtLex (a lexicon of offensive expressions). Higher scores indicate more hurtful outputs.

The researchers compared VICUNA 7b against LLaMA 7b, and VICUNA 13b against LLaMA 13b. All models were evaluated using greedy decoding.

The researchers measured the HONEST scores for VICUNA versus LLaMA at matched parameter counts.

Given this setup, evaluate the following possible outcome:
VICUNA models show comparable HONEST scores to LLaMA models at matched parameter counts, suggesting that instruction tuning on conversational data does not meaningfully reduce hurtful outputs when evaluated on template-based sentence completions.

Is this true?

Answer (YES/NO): NO